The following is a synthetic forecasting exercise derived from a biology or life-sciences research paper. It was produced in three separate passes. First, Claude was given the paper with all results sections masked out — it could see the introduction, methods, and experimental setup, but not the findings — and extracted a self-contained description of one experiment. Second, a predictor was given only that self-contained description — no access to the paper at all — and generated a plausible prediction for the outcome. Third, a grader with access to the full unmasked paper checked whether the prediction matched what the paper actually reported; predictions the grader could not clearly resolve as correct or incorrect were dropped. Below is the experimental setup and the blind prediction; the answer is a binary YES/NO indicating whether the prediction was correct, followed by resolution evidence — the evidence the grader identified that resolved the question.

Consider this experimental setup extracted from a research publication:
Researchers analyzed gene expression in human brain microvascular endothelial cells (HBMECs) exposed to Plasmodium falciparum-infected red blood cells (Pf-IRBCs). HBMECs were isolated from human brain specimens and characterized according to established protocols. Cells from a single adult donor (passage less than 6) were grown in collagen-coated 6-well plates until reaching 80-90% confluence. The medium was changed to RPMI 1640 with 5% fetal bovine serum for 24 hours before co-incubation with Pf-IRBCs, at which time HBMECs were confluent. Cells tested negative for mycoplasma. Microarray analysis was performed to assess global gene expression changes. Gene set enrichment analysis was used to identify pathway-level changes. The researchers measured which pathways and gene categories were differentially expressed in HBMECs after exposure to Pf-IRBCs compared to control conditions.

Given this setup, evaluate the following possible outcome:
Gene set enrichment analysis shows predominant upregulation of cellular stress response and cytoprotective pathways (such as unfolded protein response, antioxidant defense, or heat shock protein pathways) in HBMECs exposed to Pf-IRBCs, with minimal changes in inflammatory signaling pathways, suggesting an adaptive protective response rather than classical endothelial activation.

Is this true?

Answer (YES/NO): NO